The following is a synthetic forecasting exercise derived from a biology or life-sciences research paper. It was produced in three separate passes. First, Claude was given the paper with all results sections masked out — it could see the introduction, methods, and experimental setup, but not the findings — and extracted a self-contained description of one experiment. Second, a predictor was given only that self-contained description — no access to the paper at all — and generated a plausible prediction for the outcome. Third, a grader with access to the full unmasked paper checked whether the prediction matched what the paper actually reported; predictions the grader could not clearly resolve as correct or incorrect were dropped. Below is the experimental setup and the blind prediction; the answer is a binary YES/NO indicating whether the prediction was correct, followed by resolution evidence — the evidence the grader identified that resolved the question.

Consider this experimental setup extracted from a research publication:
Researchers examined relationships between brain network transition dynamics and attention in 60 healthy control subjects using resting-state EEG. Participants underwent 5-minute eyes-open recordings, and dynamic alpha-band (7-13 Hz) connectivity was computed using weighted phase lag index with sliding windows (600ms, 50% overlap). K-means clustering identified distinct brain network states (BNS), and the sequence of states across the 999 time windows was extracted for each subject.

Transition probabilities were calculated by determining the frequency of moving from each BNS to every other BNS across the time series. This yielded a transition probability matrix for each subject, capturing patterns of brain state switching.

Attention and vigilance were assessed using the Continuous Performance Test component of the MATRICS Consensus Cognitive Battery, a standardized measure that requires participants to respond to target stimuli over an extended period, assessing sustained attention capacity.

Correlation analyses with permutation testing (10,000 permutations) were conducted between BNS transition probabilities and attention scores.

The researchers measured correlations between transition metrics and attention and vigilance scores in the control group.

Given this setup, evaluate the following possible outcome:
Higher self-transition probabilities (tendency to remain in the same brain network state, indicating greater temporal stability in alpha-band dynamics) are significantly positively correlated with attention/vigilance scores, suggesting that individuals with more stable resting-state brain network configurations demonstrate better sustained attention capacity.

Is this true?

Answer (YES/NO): NO